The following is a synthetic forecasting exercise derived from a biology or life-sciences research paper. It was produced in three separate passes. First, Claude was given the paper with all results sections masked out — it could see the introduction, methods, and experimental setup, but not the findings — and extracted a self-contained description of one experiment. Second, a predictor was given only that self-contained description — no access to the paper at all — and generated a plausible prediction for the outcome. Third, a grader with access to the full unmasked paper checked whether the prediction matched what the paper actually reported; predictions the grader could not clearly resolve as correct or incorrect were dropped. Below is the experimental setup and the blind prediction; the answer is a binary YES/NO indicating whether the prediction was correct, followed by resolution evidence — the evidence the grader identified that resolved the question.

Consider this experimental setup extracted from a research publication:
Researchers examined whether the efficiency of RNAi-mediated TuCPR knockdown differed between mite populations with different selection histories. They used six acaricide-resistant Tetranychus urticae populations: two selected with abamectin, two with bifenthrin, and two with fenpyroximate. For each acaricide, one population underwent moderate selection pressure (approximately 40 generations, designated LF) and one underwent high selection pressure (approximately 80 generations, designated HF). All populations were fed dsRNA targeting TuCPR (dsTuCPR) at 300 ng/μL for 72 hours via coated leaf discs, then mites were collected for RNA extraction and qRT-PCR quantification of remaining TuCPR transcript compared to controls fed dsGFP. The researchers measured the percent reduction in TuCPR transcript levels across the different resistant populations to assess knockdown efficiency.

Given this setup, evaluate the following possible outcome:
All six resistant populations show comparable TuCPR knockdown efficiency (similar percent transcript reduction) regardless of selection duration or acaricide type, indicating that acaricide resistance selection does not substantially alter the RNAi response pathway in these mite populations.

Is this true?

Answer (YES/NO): NO